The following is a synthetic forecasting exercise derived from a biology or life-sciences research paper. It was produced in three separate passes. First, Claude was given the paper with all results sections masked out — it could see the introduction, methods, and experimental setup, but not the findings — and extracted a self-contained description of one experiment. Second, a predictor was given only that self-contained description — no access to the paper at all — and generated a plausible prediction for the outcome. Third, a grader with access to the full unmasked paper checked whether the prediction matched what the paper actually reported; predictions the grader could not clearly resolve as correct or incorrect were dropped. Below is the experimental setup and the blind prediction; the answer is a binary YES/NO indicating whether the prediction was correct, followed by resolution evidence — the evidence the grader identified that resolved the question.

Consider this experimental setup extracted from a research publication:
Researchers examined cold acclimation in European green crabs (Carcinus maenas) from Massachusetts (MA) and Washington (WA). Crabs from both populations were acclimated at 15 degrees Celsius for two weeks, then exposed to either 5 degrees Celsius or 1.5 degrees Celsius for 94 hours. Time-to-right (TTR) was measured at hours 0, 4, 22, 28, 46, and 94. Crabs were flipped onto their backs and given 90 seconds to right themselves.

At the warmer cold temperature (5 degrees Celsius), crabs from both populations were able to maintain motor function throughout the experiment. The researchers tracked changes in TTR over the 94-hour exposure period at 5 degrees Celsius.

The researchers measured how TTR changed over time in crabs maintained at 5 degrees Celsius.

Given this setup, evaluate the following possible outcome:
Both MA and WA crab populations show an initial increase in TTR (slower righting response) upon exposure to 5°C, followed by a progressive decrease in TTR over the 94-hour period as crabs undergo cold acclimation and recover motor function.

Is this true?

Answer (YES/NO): YES